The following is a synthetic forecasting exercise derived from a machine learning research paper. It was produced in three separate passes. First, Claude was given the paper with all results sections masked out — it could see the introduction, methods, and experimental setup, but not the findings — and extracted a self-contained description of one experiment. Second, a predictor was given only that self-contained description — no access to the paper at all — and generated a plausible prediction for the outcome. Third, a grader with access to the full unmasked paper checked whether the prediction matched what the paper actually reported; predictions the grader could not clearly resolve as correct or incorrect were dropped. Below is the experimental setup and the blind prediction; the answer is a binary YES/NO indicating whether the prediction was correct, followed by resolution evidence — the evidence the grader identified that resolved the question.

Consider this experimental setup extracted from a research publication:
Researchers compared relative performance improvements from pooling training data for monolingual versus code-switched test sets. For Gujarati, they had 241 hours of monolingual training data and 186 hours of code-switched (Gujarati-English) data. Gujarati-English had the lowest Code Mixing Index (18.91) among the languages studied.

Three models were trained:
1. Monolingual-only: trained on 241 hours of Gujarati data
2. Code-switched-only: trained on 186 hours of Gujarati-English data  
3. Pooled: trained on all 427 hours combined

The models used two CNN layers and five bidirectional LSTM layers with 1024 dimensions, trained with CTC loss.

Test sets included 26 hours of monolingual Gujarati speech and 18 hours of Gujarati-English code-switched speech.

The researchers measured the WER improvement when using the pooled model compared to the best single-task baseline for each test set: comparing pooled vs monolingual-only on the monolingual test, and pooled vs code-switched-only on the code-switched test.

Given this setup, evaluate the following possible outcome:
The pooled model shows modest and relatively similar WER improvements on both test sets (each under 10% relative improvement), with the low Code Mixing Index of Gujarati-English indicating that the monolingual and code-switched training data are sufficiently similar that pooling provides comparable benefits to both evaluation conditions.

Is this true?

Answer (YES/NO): YES